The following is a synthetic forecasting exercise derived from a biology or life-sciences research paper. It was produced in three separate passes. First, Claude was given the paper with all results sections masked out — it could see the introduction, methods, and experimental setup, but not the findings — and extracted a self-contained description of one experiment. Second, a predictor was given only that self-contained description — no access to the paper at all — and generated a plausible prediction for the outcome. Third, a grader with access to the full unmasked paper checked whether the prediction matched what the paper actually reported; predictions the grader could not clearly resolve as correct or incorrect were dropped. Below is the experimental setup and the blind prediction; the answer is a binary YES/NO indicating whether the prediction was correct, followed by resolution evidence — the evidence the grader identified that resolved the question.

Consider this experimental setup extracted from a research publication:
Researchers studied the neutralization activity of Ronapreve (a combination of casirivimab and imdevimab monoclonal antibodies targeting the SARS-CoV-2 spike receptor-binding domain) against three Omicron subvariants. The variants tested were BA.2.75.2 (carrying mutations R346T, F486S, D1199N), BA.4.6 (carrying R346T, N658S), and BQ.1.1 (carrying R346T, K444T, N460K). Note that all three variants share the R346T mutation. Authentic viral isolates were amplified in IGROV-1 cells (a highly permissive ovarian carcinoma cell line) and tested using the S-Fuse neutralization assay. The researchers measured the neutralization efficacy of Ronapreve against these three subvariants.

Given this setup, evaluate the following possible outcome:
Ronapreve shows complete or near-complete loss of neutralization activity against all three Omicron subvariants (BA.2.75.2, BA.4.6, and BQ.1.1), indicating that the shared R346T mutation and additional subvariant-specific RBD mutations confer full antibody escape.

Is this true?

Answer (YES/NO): NO